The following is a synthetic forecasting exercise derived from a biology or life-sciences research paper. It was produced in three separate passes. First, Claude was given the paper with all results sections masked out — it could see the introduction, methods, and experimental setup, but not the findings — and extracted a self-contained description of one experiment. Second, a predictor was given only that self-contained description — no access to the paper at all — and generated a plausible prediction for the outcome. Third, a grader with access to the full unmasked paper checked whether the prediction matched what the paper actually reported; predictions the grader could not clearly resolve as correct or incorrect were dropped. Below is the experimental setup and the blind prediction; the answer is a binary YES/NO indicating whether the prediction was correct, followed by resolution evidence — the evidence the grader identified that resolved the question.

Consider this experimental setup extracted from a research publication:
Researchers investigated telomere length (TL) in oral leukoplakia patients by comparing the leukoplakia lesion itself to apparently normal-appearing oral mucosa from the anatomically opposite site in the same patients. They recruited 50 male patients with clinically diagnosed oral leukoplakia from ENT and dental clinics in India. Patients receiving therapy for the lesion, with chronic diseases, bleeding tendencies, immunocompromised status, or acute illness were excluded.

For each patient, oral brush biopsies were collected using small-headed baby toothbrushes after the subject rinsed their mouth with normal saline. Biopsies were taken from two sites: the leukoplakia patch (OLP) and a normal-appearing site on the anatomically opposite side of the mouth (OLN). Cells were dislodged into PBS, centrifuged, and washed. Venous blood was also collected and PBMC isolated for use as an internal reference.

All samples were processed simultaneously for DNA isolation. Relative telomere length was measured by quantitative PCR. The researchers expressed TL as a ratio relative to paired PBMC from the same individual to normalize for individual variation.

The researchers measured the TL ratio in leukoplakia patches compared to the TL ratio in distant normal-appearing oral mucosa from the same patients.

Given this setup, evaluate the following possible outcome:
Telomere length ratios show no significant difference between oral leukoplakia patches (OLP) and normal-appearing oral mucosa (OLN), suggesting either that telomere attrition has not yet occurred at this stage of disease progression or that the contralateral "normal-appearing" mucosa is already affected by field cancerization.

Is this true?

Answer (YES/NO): YES